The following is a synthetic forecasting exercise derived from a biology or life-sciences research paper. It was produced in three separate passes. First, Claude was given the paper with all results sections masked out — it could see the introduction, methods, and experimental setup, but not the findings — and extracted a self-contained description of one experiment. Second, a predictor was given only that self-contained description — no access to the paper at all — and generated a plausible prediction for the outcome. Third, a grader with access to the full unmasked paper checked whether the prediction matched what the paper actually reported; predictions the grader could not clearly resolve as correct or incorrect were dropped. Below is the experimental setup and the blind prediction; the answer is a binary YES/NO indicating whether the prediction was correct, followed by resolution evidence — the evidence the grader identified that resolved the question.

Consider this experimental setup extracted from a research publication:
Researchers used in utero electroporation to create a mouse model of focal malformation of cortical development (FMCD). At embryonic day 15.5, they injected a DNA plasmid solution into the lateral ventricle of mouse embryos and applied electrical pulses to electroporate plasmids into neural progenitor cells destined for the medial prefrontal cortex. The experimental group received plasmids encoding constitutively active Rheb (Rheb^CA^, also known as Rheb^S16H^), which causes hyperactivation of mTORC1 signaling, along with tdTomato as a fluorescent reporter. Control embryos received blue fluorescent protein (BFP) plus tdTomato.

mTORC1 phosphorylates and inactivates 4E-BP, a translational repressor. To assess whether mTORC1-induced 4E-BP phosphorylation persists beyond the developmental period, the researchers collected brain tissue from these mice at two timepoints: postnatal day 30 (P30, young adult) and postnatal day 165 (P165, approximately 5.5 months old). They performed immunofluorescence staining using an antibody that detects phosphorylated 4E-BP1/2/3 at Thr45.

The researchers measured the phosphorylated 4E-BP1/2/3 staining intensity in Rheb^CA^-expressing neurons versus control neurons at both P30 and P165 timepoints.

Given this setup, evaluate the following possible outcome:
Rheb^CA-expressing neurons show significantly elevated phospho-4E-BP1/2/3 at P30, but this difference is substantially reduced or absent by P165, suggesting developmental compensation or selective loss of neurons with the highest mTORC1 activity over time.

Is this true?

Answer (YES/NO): NO